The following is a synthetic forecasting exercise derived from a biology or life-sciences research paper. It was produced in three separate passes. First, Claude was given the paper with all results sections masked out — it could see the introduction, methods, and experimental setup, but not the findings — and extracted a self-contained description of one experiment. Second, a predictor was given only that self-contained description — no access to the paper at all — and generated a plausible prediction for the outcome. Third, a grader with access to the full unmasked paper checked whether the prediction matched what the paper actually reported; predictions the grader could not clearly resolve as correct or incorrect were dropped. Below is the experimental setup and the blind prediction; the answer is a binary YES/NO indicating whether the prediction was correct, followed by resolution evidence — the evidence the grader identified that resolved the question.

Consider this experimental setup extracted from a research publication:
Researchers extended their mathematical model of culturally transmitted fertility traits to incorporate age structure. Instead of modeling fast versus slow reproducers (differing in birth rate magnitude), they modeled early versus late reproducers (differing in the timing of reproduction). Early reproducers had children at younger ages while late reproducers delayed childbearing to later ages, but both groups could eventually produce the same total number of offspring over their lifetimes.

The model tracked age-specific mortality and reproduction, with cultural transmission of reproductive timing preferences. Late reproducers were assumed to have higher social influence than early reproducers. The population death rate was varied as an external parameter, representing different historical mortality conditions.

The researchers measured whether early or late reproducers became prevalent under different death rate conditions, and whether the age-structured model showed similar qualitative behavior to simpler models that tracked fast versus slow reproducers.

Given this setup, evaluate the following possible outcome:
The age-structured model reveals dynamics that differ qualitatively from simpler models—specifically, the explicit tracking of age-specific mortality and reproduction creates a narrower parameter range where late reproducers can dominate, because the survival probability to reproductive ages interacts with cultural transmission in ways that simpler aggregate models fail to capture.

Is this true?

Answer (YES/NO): NO